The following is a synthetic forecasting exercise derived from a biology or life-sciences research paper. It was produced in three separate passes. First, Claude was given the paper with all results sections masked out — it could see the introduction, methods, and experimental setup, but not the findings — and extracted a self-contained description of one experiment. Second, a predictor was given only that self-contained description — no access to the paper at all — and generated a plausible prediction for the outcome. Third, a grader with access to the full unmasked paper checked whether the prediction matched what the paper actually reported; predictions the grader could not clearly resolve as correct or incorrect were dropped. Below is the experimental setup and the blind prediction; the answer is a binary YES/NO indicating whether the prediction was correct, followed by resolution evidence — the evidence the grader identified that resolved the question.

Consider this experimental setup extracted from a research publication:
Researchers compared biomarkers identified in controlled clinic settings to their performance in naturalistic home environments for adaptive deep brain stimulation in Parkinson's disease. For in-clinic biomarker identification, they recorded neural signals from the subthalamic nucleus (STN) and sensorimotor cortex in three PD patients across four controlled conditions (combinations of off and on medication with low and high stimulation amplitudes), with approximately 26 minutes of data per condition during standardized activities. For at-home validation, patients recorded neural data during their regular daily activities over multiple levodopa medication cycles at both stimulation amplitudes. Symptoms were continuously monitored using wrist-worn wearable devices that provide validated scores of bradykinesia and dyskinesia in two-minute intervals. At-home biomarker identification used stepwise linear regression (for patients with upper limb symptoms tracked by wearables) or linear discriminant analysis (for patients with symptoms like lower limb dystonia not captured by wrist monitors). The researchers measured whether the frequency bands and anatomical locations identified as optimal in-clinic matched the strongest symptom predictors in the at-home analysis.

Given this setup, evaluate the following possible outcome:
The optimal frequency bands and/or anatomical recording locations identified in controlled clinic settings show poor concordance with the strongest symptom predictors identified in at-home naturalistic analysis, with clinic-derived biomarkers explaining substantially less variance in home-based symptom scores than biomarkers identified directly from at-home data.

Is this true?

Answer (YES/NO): NO